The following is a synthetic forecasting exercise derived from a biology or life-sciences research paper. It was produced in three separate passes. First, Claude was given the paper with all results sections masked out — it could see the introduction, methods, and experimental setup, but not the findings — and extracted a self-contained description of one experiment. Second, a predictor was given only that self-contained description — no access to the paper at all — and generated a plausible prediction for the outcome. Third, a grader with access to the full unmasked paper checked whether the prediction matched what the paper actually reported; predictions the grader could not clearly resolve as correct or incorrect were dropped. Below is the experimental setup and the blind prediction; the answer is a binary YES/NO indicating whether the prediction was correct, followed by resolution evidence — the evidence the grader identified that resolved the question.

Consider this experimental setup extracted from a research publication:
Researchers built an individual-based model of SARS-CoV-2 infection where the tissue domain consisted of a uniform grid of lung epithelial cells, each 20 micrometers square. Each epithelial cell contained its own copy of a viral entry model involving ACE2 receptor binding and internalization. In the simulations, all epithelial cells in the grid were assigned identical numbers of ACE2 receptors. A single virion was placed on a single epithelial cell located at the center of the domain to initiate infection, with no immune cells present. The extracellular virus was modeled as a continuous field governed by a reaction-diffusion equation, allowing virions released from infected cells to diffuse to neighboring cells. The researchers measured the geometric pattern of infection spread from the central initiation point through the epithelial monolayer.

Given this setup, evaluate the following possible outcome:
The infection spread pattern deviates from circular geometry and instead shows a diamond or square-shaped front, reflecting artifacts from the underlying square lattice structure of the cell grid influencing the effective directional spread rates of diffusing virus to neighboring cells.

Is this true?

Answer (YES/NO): NO